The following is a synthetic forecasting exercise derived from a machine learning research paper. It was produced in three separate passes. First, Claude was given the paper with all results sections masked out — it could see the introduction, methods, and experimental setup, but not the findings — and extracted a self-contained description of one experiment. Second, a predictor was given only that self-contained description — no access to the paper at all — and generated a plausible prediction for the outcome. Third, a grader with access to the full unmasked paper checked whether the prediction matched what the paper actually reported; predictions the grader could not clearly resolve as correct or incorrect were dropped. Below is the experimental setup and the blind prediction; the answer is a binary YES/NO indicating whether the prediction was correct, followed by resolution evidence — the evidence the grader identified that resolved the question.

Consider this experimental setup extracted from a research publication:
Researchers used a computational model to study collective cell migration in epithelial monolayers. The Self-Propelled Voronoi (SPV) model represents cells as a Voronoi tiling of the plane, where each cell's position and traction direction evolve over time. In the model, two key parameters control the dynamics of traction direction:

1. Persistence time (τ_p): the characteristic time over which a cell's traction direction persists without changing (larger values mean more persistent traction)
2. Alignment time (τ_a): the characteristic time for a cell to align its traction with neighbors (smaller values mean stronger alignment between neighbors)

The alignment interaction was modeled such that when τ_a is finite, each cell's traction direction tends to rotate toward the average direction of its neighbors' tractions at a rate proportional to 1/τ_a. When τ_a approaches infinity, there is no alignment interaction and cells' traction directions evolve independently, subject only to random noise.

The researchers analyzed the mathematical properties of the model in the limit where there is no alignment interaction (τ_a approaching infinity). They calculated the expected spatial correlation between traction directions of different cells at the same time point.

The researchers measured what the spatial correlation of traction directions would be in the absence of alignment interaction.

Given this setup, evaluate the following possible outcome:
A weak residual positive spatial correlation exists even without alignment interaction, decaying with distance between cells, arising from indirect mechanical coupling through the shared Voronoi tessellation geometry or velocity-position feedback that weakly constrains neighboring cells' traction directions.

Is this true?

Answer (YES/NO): NO